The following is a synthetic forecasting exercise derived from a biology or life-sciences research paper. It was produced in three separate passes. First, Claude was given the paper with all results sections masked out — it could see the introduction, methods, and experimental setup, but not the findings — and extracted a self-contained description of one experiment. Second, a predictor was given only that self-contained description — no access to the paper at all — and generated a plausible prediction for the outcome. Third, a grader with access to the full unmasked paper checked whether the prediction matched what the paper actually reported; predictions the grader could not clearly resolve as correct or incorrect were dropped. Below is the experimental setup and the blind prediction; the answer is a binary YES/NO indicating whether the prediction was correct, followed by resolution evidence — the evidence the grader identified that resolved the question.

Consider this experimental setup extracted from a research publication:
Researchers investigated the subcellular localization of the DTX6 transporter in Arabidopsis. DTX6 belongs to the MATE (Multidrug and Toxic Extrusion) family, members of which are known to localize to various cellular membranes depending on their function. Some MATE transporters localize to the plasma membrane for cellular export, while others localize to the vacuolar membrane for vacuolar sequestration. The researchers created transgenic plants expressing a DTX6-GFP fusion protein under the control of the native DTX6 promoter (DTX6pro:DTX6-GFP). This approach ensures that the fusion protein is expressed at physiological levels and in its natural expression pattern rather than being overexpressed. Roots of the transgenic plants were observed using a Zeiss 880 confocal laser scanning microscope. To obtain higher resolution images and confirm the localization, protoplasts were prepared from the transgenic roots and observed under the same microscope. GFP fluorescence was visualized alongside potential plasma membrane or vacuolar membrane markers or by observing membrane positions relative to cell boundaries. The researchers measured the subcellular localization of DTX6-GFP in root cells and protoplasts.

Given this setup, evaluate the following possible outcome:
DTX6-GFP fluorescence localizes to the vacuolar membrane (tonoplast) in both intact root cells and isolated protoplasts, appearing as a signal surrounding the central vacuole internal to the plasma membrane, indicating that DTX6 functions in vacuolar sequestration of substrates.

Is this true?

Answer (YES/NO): NO